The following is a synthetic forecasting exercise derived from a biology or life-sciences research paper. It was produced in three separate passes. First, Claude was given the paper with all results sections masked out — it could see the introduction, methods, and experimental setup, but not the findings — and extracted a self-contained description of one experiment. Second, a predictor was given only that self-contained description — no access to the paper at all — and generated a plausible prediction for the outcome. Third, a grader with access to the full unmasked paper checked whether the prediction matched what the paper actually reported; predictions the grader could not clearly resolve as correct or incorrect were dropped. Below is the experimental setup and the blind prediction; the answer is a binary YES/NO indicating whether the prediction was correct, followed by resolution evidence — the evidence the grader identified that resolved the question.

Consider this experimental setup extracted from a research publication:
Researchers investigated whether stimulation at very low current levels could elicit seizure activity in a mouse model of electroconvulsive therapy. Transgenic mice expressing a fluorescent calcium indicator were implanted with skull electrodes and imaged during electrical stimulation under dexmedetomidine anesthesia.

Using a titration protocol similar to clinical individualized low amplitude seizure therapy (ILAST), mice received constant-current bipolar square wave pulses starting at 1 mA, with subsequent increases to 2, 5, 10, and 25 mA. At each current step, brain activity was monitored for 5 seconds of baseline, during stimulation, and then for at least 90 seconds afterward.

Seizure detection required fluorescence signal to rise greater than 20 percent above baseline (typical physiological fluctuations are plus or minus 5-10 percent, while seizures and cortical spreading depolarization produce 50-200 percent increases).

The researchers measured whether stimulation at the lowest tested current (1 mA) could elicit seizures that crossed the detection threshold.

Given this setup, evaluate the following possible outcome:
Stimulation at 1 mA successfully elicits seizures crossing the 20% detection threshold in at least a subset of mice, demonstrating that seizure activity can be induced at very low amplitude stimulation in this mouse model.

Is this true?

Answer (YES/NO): NO